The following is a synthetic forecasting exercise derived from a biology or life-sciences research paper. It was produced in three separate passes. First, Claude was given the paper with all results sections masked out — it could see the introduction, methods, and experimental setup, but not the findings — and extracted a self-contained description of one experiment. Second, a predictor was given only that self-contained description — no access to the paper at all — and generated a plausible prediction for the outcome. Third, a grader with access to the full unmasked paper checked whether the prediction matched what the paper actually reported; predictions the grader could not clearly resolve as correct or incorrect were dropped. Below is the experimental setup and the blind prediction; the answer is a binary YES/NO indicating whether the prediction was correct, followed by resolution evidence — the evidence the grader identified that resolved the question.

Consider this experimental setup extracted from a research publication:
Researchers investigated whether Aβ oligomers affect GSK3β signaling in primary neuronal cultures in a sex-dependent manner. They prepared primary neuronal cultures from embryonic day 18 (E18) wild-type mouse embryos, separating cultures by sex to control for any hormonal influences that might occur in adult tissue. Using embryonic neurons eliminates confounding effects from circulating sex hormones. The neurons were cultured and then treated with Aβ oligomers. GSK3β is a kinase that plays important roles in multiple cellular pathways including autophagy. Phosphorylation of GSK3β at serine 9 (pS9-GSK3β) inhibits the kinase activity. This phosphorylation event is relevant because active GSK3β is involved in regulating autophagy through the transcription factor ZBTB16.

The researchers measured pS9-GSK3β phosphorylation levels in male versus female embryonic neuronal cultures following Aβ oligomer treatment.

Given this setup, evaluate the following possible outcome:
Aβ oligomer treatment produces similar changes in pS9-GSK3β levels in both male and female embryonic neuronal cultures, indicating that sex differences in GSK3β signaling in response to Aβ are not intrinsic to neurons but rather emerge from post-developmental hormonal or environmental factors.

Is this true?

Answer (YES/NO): NO